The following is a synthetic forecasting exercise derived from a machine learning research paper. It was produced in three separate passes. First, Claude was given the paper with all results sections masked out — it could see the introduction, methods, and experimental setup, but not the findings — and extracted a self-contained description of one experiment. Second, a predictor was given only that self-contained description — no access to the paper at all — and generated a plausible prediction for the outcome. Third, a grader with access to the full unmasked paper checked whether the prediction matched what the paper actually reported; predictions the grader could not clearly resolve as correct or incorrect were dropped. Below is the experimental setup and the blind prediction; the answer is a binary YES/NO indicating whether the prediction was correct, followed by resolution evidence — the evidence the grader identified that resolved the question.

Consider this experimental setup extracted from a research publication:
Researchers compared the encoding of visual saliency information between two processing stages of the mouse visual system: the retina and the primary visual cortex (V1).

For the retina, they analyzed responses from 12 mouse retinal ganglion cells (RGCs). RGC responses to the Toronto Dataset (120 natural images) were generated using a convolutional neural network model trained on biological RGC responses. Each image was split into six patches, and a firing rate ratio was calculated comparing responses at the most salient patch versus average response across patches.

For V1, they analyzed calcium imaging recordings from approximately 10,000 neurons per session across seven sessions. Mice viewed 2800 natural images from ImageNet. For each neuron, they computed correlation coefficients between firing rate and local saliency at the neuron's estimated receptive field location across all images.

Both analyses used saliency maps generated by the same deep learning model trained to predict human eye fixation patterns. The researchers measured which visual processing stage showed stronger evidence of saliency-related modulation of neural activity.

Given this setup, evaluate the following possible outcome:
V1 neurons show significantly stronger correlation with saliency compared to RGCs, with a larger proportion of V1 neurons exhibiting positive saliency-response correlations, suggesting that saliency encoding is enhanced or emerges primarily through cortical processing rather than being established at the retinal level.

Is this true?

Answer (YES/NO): NO